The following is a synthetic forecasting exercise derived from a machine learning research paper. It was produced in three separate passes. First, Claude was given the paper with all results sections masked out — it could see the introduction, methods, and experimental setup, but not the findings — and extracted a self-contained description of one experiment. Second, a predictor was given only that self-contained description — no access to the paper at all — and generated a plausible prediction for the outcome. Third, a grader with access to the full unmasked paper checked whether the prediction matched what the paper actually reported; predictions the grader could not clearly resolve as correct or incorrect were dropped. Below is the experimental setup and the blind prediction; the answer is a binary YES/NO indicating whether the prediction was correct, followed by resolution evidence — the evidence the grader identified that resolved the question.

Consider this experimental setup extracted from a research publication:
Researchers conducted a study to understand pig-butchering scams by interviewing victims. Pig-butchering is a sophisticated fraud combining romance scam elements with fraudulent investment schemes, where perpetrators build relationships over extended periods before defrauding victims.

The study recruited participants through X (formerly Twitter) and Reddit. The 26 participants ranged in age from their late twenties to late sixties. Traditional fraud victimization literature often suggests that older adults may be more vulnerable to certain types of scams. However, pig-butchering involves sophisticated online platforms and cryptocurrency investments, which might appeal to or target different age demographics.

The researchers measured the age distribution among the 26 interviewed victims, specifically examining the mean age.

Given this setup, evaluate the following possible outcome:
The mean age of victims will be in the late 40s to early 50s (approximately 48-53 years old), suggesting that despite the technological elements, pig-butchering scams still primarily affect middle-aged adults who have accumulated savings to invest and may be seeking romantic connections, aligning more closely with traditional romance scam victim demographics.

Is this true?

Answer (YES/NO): YES